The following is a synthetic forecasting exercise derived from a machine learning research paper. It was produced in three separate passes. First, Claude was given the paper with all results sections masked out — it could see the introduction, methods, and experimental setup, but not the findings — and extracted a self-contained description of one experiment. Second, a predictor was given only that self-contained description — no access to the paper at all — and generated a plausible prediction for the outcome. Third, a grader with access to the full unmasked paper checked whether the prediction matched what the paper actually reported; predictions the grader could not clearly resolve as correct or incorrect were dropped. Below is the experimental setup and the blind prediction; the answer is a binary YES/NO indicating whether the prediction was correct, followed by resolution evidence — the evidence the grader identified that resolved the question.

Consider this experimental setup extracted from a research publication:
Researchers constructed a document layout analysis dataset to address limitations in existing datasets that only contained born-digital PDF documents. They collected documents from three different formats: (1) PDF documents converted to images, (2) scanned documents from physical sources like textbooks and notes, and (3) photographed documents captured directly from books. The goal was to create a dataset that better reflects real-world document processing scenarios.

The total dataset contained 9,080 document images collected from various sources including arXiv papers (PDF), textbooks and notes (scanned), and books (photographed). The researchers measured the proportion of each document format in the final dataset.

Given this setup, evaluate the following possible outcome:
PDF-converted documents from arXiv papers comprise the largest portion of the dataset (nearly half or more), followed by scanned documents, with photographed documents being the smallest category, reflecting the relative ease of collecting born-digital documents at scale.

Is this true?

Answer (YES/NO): YES